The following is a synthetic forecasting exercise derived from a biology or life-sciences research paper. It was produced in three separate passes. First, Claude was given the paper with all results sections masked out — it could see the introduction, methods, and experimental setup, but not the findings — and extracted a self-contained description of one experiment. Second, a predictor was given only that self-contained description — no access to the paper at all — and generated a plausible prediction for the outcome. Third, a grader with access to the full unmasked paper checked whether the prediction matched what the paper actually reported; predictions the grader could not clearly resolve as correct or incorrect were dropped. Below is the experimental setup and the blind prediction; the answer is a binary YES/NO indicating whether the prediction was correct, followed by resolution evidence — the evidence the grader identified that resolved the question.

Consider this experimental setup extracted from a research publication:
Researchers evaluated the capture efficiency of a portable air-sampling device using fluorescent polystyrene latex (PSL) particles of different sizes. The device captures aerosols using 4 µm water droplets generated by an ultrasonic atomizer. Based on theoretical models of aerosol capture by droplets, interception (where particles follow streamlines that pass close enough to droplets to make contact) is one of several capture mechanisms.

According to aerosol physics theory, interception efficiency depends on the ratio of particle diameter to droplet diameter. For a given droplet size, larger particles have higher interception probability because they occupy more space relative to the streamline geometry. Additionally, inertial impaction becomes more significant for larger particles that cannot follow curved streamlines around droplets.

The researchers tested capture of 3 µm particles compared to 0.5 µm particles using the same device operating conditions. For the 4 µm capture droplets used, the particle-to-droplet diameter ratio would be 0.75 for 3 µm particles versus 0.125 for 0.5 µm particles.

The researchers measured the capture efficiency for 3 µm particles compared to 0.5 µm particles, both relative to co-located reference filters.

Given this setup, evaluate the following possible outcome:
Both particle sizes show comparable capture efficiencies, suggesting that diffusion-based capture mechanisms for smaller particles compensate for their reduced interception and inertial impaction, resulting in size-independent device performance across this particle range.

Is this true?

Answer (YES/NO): NO